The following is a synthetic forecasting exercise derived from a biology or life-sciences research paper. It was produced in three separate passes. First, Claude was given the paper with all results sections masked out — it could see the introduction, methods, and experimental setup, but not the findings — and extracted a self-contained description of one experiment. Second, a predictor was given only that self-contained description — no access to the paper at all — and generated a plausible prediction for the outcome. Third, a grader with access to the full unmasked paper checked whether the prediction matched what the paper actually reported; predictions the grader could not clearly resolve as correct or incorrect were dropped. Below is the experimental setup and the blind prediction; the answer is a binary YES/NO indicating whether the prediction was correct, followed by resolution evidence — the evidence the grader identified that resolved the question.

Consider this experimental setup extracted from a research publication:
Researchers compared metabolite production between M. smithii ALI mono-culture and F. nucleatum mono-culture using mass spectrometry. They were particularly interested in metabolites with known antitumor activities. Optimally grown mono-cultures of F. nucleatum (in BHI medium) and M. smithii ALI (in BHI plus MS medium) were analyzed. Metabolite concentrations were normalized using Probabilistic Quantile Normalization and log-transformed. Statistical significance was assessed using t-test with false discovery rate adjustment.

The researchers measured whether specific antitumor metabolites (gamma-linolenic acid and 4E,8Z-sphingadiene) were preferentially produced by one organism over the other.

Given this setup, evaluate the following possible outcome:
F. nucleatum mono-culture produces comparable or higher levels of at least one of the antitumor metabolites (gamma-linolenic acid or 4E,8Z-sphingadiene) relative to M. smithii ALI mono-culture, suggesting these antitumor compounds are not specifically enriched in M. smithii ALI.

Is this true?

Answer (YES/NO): NO